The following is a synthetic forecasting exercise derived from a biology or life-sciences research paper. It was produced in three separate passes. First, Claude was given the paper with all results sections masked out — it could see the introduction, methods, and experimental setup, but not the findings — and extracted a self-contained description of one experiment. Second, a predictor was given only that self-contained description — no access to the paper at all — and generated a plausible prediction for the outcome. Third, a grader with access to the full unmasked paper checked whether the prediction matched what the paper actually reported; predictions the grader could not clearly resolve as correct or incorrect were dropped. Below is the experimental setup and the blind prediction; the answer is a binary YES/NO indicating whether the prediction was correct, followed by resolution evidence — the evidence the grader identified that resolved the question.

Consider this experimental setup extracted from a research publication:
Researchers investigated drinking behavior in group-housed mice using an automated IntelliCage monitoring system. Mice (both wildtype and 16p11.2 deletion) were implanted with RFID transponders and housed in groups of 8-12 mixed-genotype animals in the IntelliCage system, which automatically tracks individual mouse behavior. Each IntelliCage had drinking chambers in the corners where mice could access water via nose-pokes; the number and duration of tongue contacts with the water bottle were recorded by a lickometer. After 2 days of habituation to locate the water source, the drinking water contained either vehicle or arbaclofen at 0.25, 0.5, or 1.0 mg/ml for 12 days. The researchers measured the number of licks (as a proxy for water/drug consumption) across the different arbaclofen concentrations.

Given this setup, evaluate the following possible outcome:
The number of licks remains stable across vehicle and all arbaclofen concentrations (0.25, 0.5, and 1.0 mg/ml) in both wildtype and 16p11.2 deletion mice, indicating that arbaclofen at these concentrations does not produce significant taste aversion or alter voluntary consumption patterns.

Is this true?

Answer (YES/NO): NO